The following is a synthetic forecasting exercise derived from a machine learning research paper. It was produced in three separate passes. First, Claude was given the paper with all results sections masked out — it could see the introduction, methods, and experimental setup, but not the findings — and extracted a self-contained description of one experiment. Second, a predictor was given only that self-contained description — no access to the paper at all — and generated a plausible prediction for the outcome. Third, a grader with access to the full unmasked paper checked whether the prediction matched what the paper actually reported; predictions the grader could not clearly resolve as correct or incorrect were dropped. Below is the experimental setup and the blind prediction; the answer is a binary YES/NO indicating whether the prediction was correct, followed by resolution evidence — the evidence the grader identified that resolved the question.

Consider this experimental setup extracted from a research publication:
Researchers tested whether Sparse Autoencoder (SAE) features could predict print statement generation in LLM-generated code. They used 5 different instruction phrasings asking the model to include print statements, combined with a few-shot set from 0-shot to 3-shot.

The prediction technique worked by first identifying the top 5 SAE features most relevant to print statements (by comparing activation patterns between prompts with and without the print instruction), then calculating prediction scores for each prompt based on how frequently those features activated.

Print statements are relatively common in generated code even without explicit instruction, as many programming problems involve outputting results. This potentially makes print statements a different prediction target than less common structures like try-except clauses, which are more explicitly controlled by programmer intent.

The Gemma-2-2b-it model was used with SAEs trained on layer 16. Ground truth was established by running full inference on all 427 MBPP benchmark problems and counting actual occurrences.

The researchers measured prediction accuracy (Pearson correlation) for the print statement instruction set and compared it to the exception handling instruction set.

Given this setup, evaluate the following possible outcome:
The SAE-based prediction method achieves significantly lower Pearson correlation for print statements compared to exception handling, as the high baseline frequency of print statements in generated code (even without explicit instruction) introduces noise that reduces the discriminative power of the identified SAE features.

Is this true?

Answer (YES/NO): NO